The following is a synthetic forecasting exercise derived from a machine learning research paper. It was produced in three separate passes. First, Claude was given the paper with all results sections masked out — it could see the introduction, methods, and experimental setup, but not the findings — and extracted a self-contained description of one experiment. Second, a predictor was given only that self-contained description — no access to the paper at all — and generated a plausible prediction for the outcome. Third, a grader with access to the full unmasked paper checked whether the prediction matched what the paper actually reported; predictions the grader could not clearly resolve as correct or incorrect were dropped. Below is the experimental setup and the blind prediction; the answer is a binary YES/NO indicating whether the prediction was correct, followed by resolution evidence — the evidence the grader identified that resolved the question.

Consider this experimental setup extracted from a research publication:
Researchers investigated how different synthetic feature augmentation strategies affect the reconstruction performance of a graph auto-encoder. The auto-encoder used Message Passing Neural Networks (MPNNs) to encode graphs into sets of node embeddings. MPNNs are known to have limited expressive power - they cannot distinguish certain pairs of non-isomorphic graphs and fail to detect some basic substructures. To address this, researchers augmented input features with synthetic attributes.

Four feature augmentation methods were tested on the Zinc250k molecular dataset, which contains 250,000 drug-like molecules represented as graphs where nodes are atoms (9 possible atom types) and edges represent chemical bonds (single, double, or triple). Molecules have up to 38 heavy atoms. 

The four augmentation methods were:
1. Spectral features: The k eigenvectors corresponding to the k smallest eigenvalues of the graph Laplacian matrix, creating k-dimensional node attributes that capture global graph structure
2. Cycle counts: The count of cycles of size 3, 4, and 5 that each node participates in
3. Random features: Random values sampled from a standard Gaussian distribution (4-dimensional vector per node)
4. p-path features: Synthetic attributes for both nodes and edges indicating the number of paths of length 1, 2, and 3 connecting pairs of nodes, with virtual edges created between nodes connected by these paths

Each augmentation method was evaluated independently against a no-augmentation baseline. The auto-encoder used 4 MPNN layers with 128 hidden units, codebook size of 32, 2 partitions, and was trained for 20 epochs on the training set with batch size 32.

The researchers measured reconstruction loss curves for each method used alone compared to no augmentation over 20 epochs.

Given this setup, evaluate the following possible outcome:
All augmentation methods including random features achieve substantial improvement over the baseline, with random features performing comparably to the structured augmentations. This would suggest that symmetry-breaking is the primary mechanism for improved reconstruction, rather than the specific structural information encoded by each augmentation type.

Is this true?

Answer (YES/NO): NO